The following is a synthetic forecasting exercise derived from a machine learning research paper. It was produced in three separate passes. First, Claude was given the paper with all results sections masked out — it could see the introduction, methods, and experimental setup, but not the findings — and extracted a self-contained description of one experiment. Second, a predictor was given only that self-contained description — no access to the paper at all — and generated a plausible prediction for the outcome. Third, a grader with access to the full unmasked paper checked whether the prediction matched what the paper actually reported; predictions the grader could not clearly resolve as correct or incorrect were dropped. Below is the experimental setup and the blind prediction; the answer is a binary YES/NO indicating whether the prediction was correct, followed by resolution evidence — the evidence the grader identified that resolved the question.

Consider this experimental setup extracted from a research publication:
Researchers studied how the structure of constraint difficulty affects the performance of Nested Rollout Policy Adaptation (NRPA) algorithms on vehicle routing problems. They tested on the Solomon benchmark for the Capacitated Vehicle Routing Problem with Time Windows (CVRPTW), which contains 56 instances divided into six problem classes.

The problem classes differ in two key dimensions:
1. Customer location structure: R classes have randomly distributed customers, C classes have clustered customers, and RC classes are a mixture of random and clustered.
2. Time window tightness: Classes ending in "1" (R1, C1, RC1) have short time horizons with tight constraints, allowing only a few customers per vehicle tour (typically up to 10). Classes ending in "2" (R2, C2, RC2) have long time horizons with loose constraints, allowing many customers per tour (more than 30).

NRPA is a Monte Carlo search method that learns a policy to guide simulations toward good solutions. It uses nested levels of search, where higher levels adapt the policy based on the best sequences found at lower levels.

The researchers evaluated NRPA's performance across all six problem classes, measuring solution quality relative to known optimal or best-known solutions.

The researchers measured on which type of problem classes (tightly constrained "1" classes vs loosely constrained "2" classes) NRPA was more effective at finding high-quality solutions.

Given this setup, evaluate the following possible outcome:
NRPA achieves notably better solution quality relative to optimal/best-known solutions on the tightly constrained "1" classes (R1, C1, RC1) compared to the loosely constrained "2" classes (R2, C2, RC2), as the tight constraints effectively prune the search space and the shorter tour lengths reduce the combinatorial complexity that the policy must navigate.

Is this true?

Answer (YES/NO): YES